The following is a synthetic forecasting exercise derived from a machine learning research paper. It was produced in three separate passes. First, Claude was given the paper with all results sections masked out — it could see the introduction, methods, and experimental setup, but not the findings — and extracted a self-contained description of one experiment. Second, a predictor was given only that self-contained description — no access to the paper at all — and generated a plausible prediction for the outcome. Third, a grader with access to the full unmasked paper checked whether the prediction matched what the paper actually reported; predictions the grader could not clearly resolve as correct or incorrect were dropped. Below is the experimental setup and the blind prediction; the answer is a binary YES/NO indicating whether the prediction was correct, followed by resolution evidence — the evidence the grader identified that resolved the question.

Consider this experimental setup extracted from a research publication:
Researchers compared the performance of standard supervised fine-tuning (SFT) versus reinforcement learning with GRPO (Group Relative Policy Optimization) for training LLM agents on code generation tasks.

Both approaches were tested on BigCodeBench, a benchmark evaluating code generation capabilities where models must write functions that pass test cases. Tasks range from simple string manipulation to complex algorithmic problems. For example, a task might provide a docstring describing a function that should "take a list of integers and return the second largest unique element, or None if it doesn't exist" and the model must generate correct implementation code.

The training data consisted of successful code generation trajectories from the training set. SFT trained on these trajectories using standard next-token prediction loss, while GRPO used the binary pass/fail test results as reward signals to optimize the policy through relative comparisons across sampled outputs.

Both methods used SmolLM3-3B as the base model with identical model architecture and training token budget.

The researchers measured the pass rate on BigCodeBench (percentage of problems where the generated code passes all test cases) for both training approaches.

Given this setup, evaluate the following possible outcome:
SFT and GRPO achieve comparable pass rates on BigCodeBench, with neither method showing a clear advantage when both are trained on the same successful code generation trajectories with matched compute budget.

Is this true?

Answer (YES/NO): NO